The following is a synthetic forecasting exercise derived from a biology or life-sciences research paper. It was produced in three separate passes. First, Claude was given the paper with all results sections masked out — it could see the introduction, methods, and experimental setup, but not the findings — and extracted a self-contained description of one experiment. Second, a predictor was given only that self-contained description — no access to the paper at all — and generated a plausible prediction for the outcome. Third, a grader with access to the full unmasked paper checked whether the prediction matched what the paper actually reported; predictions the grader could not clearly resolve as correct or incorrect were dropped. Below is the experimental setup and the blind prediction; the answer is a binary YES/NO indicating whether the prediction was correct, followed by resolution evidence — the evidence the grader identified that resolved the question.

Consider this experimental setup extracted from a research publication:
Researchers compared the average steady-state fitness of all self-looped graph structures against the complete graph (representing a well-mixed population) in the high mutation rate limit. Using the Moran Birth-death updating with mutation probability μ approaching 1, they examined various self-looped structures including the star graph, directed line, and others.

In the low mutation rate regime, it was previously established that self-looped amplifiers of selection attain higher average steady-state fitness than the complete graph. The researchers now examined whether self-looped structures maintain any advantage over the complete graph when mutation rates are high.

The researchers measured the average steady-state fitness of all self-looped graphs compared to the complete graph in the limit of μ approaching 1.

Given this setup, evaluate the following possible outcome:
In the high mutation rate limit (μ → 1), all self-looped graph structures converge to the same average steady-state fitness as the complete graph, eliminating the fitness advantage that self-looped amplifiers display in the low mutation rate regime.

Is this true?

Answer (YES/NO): NO